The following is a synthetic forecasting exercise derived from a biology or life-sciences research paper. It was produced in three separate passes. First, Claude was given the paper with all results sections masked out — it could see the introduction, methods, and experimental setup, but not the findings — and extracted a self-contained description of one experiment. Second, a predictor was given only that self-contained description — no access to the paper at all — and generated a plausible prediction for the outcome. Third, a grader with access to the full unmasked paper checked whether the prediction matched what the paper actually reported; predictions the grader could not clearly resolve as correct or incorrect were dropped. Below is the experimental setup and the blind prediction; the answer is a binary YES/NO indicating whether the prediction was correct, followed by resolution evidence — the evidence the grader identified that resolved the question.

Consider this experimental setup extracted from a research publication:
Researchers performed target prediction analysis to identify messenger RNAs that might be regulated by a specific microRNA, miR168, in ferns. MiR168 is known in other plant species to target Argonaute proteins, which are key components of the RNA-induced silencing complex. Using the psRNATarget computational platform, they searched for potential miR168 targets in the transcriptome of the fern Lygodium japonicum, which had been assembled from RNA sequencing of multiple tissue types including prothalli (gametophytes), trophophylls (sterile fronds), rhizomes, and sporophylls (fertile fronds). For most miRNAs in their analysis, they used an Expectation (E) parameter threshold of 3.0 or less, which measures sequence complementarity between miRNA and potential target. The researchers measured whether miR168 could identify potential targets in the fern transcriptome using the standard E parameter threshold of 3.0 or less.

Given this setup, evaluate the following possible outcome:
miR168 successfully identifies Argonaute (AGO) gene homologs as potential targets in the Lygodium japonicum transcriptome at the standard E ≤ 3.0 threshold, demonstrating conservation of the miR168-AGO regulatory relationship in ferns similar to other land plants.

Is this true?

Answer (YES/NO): NO